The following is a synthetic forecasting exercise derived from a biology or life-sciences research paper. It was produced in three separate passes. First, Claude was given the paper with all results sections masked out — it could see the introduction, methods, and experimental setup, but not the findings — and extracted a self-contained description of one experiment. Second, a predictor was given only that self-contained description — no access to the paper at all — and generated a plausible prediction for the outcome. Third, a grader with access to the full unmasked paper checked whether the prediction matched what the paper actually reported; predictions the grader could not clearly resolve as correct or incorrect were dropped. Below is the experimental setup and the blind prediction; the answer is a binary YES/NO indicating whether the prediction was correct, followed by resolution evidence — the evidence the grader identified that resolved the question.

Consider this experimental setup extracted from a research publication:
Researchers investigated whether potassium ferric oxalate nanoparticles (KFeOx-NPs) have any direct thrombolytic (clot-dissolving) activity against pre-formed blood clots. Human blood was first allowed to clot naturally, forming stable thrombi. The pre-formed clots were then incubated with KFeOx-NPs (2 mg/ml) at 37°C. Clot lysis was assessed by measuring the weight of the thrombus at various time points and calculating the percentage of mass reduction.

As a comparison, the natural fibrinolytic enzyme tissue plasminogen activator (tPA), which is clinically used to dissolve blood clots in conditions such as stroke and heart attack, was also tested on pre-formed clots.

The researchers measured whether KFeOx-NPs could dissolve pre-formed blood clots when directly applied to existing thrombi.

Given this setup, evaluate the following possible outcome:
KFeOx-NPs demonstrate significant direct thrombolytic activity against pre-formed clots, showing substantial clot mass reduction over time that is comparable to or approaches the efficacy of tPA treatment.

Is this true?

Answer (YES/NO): NO